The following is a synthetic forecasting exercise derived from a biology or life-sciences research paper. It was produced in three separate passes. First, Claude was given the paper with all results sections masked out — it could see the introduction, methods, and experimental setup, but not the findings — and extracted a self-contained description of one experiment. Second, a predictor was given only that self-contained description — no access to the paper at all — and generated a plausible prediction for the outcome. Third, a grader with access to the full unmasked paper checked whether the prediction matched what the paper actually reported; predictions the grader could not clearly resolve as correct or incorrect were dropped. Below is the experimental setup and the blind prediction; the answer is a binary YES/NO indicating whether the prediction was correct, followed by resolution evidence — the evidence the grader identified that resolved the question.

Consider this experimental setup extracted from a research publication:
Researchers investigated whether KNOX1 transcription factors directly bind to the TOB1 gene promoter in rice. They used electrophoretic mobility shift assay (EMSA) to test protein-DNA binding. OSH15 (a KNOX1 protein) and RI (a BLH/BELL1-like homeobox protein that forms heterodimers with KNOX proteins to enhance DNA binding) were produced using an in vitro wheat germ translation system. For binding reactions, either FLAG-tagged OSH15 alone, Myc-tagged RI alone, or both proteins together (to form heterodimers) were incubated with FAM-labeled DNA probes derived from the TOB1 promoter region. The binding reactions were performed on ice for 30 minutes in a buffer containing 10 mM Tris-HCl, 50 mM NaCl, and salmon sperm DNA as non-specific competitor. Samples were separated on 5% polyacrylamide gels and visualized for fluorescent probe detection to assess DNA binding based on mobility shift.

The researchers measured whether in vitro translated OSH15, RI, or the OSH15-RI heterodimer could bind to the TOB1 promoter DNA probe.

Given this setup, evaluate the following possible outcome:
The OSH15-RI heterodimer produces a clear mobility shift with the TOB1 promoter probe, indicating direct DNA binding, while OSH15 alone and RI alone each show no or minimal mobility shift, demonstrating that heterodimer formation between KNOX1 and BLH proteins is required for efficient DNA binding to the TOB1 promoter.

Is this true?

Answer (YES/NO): YES